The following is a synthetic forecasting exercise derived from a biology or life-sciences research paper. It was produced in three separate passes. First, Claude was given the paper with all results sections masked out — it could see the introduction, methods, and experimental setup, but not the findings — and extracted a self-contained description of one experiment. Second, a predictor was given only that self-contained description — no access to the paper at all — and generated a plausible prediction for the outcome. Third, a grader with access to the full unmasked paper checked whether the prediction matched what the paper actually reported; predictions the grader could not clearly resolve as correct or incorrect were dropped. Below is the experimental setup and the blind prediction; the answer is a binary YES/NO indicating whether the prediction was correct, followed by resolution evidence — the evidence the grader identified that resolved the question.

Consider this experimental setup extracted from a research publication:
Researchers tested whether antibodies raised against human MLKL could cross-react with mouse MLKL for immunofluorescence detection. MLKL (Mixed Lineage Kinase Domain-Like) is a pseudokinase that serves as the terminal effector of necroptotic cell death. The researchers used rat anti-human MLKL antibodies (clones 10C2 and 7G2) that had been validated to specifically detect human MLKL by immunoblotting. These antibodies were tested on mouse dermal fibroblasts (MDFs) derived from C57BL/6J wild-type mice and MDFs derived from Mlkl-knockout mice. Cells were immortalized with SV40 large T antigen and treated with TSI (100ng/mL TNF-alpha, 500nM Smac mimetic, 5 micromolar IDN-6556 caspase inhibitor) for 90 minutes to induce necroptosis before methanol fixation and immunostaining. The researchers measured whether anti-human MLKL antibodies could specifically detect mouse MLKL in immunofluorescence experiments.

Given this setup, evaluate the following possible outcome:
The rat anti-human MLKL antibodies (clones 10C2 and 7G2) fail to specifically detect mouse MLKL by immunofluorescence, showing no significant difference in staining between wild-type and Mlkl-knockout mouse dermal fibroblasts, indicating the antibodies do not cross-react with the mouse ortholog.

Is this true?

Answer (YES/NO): YES